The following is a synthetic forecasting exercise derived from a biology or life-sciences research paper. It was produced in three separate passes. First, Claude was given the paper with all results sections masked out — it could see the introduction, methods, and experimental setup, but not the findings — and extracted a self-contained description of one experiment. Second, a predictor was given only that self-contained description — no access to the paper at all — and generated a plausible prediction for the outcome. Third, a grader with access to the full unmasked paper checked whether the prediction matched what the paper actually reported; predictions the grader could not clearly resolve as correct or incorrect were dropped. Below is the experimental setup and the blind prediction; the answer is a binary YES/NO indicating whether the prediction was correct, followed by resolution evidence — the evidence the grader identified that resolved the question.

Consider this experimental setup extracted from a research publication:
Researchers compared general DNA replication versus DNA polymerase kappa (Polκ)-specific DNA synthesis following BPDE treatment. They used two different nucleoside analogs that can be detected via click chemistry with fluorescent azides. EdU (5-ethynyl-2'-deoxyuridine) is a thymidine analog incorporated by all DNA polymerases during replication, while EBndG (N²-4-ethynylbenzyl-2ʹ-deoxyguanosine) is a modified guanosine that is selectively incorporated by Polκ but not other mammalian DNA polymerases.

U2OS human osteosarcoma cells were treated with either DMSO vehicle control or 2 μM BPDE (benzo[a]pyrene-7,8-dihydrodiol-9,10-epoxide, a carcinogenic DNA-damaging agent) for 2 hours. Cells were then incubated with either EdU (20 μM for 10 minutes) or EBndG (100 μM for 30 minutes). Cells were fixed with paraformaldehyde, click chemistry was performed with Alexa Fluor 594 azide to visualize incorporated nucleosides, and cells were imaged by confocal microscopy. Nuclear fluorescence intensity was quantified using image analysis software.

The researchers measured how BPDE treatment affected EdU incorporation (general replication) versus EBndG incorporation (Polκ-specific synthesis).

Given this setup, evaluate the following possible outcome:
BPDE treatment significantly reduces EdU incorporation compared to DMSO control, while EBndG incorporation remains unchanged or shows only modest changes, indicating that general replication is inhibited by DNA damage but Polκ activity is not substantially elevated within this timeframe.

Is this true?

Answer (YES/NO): NO